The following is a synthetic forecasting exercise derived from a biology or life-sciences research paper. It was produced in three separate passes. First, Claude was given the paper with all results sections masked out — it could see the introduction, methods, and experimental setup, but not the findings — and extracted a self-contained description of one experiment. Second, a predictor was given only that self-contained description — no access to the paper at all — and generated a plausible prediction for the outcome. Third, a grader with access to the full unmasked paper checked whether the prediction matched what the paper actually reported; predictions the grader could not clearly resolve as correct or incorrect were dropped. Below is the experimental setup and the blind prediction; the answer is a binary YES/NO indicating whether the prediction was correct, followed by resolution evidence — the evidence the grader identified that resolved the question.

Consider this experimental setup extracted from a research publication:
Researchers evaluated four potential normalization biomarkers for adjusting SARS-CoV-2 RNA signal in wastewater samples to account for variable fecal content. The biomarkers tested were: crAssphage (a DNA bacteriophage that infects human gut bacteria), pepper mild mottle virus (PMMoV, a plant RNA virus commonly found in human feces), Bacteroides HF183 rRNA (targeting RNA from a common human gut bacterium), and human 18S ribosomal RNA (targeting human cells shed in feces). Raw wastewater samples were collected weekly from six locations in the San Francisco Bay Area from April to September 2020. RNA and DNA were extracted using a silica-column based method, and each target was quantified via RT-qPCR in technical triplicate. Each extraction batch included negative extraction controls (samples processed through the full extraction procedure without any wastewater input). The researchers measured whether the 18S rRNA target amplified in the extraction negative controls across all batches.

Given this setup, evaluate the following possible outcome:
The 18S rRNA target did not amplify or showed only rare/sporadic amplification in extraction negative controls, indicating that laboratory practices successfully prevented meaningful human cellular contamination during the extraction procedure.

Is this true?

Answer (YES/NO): NO